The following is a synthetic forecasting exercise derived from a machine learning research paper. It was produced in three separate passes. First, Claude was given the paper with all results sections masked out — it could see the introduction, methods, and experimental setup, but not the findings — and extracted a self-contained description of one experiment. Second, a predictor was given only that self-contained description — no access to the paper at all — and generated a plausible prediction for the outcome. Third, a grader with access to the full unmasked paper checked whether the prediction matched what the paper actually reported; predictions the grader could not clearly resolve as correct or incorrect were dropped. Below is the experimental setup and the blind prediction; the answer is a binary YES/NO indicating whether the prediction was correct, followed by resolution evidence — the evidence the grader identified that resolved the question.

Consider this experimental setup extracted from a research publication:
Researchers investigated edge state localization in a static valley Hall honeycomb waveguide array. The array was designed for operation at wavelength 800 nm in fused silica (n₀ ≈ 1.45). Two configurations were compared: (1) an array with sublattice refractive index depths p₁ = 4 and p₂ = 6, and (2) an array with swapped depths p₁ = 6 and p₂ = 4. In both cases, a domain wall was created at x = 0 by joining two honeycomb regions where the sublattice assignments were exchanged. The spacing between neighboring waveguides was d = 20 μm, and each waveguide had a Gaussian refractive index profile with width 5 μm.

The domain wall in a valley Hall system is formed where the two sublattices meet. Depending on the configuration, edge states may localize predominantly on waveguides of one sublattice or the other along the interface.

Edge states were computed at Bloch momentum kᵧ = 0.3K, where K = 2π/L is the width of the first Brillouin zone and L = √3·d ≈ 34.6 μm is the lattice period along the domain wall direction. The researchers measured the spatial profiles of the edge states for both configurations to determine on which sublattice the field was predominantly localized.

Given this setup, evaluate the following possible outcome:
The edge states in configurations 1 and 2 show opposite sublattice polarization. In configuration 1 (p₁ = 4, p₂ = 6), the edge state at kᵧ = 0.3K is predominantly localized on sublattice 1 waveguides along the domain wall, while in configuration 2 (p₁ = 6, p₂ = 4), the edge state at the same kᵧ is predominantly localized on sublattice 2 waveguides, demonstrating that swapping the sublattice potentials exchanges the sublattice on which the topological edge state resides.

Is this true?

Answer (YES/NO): NO